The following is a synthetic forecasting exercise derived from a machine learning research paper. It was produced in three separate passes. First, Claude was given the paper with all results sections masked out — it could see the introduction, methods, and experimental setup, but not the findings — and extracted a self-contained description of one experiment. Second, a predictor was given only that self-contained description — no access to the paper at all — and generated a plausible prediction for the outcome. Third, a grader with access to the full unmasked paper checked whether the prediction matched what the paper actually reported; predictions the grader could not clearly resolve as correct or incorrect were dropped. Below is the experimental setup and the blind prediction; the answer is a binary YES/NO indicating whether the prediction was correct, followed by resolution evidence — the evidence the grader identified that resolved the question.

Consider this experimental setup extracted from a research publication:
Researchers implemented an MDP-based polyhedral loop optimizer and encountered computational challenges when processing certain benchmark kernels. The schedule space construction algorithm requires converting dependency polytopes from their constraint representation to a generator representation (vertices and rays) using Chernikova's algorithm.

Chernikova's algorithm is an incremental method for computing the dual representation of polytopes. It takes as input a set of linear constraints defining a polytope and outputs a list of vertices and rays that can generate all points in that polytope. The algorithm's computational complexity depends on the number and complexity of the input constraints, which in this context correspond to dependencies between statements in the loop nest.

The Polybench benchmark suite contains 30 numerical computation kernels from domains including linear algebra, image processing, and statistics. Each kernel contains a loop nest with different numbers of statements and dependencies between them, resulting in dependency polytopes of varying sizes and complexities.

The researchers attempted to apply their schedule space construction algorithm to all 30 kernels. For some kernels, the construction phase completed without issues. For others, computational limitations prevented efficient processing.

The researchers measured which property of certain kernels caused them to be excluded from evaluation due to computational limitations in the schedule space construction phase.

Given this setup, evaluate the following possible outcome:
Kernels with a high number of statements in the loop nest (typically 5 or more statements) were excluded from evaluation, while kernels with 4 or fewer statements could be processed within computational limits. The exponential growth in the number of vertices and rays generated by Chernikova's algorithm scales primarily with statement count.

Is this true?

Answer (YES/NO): NO